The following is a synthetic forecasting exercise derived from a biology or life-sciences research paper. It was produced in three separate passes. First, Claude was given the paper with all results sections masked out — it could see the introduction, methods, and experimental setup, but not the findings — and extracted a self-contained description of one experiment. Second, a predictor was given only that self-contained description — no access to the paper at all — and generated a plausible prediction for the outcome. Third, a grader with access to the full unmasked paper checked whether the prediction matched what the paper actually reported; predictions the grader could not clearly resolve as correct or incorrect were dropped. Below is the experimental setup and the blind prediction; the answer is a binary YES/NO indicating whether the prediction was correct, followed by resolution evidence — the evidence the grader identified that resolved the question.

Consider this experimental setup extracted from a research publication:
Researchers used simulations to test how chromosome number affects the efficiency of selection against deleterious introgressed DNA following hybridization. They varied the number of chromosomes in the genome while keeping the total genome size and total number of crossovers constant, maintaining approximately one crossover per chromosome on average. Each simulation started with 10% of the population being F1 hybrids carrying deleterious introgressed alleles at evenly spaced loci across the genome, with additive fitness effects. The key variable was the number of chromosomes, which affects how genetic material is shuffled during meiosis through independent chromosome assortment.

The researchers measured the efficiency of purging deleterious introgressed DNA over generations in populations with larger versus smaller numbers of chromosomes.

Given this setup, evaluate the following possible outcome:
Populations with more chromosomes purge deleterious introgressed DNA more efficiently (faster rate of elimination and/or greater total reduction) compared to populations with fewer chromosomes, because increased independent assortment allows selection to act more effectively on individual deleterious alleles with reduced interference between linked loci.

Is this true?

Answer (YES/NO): NO